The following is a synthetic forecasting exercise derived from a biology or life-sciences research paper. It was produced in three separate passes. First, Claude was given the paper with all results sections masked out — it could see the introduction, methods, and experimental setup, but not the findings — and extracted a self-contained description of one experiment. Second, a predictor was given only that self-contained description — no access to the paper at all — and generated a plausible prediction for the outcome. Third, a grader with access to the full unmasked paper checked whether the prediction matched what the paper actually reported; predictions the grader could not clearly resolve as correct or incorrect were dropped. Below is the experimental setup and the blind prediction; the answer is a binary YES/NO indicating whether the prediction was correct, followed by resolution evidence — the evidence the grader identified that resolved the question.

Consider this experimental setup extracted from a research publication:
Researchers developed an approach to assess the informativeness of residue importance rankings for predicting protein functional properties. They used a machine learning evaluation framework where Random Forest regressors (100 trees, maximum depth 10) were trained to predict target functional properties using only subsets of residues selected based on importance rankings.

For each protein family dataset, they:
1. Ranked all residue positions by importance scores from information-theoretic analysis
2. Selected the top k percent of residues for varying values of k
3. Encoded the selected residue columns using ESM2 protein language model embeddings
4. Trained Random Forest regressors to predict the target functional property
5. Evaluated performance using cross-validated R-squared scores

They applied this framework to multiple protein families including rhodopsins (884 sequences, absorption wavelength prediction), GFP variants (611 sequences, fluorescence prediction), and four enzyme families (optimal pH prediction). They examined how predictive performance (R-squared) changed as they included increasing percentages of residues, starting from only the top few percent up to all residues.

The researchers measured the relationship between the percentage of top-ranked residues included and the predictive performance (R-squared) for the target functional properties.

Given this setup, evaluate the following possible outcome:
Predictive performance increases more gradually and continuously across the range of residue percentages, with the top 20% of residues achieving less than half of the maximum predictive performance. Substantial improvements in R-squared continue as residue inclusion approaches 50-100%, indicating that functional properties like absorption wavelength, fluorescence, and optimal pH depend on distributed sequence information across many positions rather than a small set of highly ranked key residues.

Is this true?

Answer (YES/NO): NO